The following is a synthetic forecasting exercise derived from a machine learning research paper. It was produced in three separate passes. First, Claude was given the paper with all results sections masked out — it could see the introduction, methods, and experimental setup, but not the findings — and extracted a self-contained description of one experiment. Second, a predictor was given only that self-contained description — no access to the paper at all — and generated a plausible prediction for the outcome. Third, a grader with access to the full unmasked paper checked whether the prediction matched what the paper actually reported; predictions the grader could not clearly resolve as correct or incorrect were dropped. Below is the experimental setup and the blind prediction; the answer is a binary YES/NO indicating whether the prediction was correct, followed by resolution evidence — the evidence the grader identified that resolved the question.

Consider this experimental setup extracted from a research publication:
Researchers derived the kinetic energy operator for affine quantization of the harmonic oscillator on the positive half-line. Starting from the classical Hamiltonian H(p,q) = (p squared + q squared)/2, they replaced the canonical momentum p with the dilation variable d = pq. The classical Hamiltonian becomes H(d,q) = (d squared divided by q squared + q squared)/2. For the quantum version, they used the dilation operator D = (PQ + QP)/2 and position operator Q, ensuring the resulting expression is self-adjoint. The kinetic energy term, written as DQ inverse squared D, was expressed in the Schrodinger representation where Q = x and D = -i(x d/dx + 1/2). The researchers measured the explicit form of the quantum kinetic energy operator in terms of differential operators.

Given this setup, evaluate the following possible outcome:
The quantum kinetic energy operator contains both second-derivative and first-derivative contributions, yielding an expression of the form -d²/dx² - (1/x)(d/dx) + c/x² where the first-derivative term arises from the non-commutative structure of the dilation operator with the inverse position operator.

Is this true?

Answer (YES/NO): NO